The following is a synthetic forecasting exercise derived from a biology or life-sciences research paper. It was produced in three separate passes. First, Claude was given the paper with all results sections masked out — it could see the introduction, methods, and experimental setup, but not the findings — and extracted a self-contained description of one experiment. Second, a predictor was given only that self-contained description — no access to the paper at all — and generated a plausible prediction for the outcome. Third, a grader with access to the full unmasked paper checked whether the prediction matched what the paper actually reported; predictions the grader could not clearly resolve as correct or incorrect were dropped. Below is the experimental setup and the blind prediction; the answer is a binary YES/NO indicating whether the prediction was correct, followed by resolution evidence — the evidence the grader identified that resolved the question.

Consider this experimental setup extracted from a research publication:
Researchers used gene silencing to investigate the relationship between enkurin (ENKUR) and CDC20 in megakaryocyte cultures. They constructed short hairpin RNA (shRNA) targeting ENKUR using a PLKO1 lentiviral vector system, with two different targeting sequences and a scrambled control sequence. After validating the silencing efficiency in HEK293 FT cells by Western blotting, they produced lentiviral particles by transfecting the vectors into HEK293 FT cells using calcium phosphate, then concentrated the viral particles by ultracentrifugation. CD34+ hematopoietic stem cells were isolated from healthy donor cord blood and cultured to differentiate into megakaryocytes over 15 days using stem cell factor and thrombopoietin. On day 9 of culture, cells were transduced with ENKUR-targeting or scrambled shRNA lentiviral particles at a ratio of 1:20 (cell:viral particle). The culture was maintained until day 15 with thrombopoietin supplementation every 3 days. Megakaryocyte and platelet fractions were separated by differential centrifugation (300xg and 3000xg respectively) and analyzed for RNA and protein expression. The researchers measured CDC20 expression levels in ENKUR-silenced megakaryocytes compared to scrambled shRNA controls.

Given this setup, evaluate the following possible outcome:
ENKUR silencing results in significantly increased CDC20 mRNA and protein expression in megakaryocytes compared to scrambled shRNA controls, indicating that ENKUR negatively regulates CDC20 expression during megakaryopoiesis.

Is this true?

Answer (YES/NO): YES